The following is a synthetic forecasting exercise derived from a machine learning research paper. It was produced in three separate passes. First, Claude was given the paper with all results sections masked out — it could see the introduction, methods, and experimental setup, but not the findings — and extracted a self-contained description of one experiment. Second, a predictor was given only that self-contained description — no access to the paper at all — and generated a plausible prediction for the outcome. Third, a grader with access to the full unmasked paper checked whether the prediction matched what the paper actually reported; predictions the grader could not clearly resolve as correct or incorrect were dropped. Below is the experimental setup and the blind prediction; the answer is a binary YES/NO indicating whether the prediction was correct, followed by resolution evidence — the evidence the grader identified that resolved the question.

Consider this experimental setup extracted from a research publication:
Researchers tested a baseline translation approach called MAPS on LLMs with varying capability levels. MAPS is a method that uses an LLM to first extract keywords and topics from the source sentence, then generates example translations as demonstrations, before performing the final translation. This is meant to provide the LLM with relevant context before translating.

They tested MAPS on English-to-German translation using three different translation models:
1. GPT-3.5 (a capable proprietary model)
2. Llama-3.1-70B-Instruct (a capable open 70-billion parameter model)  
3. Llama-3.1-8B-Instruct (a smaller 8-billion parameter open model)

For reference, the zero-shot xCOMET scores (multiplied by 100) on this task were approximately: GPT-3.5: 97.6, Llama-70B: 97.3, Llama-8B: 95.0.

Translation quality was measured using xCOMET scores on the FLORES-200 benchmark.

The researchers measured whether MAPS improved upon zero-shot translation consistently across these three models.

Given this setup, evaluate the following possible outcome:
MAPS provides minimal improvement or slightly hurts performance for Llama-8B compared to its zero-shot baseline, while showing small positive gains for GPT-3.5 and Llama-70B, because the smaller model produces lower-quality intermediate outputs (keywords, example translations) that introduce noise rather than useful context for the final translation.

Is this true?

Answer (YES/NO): NO